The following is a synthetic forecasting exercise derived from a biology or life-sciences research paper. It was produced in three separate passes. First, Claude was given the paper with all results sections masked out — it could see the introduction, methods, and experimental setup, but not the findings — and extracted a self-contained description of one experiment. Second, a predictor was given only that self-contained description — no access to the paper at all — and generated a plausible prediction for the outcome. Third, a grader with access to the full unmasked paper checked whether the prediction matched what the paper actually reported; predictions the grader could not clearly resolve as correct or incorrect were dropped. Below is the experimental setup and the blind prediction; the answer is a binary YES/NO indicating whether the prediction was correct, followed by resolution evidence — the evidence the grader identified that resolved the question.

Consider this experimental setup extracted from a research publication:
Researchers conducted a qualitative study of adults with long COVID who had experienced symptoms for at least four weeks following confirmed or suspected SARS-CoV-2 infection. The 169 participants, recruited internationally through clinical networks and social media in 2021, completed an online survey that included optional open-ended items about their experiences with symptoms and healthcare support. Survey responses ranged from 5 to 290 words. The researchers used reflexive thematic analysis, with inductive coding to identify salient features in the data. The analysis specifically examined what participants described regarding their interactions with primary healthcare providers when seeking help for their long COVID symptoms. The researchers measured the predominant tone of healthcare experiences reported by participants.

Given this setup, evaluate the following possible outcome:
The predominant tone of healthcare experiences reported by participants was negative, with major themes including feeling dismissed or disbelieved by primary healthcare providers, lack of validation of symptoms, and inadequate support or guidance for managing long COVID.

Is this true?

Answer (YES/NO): YES